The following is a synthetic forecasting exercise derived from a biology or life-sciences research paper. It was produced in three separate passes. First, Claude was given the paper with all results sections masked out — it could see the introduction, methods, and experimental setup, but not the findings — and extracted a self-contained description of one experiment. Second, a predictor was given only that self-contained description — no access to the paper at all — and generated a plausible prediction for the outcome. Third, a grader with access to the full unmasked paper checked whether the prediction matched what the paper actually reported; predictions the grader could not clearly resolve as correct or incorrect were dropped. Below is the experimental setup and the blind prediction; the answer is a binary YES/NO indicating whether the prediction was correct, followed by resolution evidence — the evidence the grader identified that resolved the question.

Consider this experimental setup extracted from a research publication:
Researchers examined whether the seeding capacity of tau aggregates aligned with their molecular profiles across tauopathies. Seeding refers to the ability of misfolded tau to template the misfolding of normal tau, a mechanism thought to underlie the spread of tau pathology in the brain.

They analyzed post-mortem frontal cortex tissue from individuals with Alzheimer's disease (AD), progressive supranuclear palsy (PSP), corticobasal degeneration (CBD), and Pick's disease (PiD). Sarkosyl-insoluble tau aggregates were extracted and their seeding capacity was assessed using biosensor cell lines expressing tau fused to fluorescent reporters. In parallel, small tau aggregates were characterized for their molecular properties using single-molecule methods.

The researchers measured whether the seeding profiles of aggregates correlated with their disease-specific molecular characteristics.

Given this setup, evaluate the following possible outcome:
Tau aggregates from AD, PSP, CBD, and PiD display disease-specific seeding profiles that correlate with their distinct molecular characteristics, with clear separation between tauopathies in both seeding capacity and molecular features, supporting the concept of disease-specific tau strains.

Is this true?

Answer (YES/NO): YES